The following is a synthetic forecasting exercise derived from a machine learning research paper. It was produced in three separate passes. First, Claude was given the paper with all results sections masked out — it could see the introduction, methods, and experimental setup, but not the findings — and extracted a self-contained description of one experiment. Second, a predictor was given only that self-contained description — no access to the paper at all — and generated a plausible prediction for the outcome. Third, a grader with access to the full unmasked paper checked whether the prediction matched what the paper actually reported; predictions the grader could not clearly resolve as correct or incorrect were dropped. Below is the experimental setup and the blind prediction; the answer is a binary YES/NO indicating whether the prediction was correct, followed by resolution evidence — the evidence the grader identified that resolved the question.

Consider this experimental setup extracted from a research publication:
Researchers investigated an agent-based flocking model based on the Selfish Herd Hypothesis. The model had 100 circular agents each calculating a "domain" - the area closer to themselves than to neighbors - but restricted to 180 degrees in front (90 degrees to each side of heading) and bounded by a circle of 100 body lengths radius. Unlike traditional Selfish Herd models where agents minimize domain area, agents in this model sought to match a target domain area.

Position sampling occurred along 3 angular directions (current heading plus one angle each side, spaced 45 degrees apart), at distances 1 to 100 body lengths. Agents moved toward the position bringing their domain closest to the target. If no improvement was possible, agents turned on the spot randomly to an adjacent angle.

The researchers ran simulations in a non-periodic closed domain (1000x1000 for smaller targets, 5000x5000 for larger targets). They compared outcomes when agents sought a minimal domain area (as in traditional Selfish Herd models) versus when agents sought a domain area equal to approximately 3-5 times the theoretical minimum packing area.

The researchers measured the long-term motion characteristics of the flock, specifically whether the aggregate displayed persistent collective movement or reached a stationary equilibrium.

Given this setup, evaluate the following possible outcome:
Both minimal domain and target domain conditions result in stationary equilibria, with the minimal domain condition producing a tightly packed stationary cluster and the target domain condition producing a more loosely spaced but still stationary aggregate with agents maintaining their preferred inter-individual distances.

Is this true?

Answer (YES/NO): NO